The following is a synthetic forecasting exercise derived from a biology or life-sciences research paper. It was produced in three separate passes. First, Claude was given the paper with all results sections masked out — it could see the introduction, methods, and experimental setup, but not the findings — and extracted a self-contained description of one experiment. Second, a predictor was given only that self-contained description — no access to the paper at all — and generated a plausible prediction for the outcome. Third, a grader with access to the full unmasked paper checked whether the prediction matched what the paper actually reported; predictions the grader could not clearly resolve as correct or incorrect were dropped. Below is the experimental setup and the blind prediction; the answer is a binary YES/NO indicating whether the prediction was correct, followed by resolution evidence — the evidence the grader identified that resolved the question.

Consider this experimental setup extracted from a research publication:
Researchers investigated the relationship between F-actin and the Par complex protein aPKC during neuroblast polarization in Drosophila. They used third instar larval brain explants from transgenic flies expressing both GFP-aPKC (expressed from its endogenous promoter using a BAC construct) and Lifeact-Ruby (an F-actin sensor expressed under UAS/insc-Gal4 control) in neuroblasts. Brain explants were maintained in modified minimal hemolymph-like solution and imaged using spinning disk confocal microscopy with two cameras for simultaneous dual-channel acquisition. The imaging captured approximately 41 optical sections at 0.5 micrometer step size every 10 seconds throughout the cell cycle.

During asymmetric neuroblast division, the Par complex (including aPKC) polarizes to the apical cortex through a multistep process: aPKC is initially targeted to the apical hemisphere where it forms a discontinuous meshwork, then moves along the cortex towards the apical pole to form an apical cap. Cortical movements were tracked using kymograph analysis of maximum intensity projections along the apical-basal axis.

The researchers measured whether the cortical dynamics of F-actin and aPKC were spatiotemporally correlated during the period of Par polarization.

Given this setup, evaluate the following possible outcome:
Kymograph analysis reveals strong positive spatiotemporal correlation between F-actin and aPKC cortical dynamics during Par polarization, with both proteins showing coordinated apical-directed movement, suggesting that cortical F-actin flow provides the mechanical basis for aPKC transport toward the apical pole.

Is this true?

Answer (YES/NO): YES